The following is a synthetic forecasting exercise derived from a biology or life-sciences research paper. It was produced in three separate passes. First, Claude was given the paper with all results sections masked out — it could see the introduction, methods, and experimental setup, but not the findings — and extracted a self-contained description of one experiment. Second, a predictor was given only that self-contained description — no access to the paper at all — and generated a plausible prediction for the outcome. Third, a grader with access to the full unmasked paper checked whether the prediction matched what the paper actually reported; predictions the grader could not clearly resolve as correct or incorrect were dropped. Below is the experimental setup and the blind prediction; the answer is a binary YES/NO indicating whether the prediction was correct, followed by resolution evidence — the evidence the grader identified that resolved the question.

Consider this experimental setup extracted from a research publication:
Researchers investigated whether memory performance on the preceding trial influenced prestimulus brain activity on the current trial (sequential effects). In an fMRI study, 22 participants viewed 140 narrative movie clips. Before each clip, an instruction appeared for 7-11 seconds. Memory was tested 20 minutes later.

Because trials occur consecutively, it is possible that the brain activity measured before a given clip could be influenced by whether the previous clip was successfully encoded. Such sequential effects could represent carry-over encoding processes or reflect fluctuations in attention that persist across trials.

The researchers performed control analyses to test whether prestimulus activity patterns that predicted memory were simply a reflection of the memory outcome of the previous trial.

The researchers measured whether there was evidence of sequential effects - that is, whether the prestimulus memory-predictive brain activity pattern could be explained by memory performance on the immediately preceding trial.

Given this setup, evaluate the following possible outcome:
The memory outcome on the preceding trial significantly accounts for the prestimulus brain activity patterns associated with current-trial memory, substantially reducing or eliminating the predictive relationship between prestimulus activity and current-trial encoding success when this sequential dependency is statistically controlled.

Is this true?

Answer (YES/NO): NO